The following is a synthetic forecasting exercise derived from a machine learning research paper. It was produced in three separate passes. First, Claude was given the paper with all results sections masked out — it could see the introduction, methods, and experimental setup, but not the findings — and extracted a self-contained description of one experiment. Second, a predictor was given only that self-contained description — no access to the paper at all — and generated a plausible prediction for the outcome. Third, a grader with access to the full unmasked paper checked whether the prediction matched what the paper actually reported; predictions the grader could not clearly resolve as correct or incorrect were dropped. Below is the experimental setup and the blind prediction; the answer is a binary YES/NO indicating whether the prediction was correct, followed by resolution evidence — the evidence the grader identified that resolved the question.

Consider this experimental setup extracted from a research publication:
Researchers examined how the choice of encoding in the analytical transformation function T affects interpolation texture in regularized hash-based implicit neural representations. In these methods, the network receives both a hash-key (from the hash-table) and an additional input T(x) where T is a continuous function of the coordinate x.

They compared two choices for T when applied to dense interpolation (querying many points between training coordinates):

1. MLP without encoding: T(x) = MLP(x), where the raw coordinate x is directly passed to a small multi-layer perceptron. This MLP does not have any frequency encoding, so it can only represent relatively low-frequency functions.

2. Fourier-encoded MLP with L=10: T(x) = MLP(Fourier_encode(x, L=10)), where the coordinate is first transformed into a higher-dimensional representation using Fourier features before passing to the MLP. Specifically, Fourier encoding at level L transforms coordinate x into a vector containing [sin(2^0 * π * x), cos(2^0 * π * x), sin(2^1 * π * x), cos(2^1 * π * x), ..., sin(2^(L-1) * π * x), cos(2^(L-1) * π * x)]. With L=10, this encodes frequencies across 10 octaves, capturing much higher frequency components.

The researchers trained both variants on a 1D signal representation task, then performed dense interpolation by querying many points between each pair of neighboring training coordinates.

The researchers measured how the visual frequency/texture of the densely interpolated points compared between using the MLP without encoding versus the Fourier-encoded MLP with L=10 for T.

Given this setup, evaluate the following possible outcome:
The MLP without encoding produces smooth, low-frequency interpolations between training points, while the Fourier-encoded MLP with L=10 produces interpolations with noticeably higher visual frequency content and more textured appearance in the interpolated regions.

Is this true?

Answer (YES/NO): YES